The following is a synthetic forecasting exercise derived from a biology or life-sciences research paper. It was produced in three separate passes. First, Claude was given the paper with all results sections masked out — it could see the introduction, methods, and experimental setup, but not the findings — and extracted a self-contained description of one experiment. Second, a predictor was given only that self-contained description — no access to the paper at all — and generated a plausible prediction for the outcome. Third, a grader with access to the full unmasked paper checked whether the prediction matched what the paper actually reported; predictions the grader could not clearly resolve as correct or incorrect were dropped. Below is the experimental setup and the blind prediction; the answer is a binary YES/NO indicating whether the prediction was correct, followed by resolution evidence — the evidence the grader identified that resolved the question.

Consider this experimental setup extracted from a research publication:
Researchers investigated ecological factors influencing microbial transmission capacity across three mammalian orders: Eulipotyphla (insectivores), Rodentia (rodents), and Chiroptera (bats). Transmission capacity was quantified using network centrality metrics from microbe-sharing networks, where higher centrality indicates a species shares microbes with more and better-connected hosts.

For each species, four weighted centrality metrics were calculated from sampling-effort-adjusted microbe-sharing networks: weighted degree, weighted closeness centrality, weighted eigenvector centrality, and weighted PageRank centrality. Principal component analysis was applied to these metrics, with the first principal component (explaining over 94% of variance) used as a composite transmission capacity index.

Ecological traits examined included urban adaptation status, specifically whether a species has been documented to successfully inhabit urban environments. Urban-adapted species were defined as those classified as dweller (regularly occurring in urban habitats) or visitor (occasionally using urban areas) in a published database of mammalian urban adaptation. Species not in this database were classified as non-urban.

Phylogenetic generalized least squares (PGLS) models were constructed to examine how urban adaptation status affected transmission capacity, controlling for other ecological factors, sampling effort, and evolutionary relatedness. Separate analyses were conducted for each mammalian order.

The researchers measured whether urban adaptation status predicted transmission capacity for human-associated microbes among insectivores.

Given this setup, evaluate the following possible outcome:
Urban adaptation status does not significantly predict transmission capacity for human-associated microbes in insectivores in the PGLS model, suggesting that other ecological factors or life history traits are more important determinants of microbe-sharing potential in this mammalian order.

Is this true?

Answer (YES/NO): NO